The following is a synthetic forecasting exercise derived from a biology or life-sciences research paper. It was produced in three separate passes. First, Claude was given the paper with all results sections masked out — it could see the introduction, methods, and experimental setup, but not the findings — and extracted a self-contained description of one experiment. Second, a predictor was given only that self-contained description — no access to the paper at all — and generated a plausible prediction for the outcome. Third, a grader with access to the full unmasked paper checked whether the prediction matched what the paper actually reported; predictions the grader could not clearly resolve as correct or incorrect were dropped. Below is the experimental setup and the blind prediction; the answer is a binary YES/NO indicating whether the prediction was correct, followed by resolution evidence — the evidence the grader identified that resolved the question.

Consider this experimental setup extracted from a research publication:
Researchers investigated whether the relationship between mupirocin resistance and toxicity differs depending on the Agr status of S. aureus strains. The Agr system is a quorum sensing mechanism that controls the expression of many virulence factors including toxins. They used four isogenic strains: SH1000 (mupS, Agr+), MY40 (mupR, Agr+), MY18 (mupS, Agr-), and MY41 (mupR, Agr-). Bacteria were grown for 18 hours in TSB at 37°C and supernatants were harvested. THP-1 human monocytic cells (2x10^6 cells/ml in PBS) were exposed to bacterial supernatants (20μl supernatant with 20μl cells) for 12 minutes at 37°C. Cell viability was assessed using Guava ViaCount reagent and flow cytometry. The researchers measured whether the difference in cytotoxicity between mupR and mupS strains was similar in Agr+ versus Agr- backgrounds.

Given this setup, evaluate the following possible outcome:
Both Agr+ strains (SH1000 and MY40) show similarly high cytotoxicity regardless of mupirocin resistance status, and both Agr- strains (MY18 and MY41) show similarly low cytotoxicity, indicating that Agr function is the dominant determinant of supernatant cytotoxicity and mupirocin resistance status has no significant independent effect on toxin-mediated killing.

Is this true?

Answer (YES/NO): NO